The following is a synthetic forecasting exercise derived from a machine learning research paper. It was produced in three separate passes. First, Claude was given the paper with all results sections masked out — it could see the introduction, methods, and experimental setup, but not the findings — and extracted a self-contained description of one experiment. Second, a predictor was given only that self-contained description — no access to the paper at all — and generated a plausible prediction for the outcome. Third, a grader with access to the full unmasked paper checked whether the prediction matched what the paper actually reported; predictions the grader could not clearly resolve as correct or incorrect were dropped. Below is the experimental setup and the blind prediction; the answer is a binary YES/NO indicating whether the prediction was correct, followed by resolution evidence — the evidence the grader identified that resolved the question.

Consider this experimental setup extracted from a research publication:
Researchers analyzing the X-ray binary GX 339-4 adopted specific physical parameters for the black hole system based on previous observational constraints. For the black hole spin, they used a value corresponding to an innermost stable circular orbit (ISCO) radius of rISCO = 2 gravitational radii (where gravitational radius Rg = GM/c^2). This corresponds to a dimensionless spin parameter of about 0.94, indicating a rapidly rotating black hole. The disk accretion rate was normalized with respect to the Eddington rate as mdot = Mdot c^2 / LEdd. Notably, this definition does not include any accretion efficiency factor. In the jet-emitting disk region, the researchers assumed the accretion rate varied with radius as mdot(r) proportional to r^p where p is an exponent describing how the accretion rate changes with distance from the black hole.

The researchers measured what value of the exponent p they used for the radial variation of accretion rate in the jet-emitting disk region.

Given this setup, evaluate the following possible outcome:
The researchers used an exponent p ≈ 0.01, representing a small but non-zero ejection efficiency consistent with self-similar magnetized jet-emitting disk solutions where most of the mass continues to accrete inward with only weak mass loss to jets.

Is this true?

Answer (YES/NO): YES